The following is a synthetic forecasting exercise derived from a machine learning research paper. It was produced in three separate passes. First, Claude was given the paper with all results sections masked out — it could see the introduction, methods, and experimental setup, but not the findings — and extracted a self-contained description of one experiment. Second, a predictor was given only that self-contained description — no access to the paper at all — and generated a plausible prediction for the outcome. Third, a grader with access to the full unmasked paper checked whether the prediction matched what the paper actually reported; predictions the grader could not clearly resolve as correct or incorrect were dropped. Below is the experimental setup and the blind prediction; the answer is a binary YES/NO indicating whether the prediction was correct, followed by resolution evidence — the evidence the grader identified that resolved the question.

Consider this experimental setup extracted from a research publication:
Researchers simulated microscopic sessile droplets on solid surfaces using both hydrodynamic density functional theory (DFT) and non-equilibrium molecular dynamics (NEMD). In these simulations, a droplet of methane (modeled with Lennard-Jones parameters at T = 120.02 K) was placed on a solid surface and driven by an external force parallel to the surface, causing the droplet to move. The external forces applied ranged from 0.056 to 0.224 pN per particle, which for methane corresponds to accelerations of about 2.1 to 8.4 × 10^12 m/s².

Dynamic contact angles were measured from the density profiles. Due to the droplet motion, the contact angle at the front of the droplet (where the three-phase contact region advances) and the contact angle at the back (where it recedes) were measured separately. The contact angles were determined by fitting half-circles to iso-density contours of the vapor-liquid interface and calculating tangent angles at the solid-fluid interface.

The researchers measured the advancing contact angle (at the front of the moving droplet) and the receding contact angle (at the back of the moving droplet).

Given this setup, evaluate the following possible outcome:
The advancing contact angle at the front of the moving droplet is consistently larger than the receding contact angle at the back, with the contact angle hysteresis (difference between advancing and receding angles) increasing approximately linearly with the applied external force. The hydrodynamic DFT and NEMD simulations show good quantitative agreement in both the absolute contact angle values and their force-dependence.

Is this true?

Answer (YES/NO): NO